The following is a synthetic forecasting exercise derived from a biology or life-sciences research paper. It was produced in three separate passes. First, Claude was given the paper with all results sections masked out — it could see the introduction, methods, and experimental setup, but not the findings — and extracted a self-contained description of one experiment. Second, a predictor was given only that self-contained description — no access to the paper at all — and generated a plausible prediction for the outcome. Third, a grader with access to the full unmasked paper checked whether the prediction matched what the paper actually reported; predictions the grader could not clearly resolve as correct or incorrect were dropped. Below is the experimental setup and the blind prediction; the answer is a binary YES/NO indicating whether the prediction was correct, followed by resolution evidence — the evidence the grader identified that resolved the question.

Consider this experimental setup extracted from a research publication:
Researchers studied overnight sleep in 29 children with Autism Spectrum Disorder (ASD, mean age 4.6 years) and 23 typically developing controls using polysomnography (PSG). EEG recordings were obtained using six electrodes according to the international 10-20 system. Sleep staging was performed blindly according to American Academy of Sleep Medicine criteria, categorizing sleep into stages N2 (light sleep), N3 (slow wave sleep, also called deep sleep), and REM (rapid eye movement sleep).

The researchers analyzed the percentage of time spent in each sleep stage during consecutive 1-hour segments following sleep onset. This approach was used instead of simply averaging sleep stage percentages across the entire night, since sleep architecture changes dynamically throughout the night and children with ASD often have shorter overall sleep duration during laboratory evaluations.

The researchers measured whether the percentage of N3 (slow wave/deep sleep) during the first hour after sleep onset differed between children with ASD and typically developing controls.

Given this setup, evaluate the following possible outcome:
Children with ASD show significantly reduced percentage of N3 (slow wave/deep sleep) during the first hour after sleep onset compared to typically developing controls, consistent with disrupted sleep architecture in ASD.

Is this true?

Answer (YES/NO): YES